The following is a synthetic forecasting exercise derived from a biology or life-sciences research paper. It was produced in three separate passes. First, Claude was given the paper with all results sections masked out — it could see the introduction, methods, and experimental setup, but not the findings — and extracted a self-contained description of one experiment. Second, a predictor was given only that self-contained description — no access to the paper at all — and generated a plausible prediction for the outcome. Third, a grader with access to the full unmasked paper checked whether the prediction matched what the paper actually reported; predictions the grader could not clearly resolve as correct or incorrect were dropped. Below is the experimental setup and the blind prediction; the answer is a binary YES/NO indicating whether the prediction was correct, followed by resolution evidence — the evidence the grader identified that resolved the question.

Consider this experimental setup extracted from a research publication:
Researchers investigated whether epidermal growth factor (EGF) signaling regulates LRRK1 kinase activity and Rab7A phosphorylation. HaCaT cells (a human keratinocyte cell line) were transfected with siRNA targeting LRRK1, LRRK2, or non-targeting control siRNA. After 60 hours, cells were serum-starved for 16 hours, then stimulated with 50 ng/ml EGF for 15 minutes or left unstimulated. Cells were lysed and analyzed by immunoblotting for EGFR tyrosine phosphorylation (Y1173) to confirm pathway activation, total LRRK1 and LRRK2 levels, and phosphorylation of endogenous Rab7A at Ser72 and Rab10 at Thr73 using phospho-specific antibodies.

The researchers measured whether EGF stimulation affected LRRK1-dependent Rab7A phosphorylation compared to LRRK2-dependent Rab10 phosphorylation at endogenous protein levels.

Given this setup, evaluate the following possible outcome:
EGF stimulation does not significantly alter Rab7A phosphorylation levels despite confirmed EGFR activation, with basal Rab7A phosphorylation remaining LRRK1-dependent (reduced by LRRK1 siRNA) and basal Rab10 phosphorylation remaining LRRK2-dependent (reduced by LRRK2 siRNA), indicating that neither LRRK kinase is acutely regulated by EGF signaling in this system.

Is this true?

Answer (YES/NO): NO